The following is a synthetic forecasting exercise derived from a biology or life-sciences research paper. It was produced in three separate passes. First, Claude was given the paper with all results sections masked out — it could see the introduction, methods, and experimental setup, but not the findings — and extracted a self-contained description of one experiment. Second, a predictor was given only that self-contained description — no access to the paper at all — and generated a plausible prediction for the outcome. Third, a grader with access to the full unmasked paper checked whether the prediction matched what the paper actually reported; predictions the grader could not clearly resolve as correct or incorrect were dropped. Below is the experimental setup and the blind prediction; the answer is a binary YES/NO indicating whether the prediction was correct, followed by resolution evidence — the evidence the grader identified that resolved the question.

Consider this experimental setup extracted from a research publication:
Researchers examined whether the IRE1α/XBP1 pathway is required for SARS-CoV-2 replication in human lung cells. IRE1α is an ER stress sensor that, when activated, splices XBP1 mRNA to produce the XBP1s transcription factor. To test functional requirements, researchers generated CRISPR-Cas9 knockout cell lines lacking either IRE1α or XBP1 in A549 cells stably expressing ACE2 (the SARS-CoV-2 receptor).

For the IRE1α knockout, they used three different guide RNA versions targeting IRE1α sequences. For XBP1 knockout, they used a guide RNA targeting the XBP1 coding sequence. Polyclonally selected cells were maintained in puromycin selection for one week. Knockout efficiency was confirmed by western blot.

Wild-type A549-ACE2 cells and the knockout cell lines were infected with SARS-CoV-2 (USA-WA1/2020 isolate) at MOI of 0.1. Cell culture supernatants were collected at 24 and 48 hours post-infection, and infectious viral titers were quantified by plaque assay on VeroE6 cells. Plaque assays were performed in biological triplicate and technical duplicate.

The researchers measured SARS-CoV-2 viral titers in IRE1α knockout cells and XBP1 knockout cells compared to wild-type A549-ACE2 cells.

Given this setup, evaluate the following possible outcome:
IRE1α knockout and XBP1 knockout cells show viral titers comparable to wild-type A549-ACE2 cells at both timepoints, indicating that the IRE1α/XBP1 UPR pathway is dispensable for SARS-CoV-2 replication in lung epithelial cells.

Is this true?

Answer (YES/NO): YES